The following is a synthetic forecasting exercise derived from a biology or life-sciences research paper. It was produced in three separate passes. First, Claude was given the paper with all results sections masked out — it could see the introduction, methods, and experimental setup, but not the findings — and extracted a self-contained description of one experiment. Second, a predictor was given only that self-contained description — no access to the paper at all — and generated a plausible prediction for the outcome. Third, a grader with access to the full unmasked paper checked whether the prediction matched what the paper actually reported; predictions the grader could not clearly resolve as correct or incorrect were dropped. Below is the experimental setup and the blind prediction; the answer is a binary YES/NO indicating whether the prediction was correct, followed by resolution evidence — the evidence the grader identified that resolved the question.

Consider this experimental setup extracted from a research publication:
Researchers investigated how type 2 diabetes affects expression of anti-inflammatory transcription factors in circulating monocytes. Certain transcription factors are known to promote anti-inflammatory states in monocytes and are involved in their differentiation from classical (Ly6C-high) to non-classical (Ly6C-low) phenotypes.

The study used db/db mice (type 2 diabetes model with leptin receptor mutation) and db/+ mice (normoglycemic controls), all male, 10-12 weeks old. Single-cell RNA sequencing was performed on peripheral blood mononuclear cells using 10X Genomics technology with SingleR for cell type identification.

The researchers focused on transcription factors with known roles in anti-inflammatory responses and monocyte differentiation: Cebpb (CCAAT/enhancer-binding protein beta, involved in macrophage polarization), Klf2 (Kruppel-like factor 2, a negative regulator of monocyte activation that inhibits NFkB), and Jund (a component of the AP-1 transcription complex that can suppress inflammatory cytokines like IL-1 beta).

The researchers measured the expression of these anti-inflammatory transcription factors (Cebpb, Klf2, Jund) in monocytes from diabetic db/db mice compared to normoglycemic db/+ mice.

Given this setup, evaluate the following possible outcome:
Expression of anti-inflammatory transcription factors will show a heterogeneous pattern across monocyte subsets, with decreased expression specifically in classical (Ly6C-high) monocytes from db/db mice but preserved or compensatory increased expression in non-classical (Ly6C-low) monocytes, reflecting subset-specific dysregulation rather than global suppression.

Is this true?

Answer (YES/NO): NO